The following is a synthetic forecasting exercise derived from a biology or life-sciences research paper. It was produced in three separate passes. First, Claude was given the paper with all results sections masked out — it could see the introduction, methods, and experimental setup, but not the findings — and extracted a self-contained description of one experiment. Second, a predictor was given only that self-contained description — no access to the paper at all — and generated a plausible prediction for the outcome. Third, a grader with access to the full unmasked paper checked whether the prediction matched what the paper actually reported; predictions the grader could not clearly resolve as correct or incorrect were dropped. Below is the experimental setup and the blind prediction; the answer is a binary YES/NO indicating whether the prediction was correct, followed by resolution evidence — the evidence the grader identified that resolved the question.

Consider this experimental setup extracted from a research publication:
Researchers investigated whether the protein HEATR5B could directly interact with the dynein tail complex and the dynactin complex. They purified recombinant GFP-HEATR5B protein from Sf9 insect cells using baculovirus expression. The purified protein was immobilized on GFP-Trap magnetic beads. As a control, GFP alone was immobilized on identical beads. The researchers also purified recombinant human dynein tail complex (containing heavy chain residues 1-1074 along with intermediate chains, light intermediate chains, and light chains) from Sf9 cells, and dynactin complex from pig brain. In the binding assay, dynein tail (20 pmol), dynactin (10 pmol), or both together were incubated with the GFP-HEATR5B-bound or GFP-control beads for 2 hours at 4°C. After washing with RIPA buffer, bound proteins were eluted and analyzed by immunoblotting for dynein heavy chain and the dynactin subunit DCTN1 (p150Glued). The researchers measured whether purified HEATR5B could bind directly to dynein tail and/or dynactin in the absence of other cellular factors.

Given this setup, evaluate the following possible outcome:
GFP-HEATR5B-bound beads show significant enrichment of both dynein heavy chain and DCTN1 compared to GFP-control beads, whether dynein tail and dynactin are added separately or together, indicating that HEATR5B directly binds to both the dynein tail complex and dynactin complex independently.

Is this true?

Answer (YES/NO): YES